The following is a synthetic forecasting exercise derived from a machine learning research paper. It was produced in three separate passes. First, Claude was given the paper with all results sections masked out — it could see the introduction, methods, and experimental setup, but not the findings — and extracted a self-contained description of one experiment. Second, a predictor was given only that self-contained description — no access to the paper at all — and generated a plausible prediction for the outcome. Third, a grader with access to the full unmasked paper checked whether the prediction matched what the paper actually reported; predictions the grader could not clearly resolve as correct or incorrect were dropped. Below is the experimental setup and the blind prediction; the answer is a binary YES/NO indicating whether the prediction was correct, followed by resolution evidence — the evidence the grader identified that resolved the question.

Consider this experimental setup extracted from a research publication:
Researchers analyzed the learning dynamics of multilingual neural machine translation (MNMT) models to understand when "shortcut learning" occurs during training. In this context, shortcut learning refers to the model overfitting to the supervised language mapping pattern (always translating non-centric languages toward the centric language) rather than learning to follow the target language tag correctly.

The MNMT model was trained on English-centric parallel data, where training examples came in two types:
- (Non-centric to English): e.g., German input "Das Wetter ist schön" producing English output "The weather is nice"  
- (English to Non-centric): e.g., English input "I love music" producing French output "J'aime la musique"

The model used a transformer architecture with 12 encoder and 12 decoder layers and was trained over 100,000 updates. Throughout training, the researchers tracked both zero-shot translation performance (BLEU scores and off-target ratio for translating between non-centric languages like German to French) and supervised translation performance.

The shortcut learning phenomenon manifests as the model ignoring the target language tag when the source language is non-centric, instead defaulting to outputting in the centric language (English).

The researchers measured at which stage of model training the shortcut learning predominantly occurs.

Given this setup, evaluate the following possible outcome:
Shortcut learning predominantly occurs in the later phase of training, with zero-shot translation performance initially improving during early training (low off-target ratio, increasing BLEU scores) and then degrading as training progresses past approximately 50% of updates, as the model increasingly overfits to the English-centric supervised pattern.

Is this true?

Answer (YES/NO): NO